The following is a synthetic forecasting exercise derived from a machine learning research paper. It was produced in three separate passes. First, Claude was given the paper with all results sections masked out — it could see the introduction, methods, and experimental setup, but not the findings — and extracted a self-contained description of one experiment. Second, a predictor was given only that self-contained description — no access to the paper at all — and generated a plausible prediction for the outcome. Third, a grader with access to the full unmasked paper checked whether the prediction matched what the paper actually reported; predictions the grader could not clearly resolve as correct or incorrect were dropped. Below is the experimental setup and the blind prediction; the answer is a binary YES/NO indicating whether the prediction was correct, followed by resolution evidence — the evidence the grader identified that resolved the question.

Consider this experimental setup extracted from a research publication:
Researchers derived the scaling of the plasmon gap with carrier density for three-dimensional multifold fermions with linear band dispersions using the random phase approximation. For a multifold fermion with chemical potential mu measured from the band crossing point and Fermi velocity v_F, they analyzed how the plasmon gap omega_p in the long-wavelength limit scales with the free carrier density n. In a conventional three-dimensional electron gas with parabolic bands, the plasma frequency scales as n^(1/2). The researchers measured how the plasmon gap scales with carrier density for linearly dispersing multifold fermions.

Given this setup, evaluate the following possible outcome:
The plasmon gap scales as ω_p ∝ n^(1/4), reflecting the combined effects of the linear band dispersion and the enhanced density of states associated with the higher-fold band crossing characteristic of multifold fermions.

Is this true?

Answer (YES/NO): NO